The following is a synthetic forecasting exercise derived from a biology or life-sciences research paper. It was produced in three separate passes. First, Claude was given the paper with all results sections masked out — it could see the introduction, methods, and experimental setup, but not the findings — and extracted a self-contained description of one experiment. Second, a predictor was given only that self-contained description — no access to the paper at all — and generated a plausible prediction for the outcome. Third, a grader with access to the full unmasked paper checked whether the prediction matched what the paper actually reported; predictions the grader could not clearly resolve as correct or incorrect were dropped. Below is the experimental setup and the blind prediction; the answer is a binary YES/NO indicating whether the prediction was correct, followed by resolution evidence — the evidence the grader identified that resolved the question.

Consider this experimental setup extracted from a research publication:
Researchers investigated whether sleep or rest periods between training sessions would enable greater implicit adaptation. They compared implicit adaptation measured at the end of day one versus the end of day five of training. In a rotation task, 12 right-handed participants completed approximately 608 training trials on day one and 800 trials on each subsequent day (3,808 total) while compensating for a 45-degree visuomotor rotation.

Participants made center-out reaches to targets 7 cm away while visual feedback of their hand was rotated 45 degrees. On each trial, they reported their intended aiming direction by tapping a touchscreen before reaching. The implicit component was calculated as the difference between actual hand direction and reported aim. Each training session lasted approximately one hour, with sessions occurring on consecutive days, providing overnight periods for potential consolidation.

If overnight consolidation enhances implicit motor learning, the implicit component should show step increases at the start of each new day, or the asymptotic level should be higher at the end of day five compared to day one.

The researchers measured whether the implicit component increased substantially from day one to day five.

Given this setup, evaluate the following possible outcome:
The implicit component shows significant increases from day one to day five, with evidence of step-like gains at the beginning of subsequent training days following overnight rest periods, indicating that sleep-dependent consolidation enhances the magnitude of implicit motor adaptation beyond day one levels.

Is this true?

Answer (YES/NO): NO